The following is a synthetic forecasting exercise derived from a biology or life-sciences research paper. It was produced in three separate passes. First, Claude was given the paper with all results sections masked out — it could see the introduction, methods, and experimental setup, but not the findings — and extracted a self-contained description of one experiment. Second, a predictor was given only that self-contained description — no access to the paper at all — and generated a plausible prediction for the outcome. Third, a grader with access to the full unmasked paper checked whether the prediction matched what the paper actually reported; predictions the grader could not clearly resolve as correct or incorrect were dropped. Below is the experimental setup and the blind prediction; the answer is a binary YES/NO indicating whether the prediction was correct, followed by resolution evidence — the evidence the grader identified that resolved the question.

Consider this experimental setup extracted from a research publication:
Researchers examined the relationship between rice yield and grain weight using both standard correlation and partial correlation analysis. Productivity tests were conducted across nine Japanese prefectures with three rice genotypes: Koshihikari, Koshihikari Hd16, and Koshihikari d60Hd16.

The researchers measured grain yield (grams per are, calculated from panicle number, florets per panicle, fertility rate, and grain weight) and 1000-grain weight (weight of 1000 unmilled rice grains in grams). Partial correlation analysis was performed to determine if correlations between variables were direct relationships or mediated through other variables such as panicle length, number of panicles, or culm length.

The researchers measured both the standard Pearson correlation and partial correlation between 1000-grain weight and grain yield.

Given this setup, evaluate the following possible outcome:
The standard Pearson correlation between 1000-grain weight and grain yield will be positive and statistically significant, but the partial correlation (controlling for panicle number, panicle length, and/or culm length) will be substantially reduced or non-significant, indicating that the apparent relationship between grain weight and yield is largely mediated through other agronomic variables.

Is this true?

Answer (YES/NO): NO